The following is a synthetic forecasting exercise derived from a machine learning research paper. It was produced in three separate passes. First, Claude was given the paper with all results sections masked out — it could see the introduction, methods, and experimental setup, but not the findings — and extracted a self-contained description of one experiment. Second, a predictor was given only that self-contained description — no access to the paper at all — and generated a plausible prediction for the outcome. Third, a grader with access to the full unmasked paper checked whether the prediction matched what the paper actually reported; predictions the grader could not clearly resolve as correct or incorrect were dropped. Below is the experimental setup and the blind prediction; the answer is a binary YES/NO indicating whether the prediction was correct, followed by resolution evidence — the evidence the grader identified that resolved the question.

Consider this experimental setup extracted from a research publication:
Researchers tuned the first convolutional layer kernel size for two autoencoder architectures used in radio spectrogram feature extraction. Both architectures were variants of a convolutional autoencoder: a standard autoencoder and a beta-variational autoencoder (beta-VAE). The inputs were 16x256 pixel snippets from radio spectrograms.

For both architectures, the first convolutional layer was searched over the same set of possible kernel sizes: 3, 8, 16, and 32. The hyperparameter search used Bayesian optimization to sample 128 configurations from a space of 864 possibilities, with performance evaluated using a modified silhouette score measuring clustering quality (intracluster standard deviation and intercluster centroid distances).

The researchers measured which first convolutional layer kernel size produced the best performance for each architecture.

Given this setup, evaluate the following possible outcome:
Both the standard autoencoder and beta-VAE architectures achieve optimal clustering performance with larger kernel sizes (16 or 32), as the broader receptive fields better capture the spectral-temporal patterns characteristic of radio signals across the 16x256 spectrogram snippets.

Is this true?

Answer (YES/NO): NO